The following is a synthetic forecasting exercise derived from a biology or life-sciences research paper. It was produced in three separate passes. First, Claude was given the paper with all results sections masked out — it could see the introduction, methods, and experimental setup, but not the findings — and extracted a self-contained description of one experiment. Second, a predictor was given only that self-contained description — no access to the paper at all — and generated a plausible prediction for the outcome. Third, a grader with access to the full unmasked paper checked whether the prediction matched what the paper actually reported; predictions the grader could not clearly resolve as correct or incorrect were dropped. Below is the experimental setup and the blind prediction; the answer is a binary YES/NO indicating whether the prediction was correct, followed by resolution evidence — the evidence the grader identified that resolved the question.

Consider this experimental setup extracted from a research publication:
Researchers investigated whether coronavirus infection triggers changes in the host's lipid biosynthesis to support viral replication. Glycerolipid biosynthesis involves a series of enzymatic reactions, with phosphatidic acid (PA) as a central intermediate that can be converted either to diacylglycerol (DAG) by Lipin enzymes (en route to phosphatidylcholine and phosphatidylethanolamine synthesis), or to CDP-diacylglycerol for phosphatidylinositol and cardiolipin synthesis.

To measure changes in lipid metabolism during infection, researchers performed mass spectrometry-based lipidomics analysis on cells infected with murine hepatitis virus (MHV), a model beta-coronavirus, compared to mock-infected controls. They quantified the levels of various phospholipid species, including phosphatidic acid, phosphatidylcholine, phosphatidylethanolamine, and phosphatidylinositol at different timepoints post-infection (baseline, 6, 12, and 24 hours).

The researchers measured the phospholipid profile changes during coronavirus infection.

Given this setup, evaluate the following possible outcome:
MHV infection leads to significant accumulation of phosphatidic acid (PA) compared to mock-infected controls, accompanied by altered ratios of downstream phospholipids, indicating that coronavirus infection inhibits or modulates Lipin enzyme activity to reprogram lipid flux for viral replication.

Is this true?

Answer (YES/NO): NO